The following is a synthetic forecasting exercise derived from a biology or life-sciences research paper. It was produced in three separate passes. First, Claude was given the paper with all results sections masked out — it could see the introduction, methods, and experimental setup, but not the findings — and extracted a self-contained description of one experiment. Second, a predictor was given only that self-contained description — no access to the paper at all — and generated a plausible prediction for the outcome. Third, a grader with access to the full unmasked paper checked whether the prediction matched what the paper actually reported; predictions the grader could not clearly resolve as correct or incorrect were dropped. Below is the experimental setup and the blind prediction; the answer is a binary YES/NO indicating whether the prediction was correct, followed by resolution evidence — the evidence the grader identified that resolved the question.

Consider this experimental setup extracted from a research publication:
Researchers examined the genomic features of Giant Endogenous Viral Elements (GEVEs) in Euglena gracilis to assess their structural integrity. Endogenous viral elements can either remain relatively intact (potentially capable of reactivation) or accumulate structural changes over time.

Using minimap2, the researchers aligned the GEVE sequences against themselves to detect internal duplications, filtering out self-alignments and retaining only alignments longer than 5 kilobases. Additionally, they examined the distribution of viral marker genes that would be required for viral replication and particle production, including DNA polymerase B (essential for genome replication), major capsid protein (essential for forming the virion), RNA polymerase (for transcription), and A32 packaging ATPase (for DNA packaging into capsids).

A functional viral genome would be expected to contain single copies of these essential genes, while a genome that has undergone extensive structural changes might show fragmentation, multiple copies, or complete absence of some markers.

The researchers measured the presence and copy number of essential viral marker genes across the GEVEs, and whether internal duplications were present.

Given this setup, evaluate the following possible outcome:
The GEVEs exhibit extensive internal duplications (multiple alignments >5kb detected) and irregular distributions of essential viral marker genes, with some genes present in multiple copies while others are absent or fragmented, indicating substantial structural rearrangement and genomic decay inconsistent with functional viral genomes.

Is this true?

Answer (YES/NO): YES